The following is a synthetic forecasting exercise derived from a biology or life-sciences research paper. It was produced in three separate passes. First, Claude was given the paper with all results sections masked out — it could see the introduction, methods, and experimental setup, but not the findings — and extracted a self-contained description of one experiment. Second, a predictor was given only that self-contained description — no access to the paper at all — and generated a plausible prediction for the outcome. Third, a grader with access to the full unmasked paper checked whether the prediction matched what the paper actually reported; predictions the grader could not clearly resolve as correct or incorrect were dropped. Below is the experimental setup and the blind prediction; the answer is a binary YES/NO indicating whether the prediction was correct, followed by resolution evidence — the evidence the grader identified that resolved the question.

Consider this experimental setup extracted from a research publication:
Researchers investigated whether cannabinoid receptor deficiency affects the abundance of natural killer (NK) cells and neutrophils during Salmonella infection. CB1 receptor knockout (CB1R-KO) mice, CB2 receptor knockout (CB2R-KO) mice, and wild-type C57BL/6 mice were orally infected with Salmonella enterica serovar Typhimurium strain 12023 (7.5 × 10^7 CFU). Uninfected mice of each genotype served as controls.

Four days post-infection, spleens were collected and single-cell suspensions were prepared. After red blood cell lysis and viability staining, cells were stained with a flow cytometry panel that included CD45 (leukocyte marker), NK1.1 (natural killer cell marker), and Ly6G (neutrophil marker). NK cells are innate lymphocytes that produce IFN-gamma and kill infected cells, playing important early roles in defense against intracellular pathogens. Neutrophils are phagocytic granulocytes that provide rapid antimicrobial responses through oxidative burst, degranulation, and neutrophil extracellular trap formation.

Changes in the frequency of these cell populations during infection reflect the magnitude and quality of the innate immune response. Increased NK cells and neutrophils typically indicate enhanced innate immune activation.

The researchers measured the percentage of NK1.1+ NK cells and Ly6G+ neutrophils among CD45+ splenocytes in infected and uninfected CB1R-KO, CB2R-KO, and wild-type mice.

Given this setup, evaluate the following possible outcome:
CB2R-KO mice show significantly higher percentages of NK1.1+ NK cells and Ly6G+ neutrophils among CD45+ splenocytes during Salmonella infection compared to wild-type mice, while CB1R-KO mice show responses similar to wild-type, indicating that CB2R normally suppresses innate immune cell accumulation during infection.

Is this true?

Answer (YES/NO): NO